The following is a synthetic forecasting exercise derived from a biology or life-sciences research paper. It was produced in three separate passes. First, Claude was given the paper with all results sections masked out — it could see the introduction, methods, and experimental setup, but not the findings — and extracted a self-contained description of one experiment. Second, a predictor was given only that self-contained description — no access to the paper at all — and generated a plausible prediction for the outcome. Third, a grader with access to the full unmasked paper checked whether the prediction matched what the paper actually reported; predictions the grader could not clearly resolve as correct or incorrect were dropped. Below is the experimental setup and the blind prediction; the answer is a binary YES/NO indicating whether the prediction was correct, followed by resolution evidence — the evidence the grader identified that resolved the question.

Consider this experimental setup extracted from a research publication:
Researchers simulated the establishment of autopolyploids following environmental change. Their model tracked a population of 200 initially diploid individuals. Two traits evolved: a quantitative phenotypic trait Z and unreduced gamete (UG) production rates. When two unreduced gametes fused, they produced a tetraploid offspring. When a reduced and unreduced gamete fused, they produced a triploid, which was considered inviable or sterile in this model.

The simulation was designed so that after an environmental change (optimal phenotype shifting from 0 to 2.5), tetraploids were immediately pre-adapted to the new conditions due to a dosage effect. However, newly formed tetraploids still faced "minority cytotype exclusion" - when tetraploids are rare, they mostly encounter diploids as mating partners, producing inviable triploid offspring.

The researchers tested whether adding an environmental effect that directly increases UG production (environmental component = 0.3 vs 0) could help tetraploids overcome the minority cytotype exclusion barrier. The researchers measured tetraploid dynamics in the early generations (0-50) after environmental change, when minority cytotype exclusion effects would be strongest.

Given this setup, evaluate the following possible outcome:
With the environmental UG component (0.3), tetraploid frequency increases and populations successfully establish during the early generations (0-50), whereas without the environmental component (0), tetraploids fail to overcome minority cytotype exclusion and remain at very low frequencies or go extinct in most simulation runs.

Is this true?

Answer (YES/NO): NO